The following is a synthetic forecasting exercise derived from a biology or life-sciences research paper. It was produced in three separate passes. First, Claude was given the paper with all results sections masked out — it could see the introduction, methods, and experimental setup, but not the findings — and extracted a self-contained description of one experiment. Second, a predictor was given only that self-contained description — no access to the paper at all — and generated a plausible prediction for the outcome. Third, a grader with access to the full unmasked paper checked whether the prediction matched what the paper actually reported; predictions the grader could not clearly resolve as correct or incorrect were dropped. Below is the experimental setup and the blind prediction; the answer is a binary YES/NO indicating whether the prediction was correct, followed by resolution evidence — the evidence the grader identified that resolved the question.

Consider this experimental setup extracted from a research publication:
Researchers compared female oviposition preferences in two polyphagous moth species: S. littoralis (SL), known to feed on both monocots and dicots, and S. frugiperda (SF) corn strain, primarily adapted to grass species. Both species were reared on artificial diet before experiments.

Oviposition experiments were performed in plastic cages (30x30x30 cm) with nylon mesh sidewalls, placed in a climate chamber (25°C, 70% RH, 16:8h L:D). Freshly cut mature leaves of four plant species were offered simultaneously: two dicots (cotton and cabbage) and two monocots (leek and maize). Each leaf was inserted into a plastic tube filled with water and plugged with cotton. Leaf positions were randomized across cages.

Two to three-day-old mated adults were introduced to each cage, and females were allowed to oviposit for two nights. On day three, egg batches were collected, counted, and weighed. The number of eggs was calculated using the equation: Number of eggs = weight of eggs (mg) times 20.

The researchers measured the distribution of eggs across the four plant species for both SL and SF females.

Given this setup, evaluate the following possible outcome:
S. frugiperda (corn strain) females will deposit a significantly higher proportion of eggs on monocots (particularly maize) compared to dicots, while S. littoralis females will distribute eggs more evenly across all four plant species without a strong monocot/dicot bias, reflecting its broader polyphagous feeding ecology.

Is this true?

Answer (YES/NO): NO